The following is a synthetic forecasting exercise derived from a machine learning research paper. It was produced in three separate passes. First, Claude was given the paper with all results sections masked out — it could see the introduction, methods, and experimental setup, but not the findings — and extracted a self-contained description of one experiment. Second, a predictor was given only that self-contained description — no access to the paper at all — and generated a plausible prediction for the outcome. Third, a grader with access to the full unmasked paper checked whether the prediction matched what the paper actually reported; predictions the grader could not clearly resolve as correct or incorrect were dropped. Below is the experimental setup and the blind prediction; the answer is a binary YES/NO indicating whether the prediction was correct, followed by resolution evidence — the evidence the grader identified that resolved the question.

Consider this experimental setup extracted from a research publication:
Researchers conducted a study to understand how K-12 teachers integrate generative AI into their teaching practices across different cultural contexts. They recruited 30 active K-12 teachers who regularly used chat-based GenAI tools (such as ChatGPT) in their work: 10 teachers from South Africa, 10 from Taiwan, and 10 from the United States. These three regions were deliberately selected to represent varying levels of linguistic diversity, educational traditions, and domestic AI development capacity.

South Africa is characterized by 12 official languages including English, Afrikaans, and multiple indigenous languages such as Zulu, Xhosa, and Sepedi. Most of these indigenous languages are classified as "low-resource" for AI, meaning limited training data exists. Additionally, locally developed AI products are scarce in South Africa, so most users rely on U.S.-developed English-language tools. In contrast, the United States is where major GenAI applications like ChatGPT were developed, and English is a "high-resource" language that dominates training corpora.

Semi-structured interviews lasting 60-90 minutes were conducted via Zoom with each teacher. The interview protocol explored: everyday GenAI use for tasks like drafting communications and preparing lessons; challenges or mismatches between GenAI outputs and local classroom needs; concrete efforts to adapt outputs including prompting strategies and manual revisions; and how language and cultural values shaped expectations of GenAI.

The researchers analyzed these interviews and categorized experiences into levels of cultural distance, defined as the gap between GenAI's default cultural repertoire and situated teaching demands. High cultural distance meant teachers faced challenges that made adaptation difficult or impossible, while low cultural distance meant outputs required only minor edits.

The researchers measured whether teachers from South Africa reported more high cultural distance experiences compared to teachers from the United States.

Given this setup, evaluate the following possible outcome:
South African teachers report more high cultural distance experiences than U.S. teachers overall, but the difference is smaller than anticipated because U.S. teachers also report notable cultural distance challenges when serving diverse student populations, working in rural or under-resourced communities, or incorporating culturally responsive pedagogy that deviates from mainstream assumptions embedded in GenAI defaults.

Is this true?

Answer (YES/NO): NO